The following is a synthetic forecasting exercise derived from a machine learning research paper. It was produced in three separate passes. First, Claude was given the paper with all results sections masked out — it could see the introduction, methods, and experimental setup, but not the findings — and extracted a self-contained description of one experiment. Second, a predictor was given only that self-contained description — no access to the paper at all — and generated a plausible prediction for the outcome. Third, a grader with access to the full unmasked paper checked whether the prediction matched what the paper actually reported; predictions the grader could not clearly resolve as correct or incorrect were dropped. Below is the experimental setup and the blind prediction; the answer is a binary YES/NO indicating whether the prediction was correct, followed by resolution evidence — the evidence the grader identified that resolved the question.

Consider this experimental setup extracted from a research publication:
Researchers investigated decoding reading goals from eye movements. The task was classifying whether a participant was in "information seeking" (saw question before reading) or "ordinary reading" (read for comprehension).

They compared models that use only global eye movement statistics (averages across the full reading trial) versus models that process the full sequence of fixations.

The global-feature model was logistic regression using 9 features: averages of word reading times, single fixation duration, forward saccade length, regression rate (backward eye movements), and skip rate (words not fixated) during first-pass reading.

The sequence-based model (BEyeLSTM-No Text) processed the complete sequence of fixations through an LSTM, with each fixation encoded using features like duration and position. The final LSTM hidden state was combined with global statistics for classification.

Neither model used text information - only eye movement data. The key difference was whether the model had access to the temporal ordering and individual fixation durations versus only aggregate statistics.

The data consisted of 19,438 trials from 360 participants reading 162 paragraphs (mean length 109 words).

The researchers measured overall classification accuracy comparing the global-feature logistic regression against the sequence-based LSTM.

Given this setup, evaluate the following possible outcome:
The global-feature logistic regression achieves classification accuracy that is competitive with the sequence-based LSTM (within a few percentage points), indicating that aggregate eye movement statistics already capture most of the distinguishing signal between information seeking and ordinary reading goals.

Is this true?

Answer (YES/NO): NO